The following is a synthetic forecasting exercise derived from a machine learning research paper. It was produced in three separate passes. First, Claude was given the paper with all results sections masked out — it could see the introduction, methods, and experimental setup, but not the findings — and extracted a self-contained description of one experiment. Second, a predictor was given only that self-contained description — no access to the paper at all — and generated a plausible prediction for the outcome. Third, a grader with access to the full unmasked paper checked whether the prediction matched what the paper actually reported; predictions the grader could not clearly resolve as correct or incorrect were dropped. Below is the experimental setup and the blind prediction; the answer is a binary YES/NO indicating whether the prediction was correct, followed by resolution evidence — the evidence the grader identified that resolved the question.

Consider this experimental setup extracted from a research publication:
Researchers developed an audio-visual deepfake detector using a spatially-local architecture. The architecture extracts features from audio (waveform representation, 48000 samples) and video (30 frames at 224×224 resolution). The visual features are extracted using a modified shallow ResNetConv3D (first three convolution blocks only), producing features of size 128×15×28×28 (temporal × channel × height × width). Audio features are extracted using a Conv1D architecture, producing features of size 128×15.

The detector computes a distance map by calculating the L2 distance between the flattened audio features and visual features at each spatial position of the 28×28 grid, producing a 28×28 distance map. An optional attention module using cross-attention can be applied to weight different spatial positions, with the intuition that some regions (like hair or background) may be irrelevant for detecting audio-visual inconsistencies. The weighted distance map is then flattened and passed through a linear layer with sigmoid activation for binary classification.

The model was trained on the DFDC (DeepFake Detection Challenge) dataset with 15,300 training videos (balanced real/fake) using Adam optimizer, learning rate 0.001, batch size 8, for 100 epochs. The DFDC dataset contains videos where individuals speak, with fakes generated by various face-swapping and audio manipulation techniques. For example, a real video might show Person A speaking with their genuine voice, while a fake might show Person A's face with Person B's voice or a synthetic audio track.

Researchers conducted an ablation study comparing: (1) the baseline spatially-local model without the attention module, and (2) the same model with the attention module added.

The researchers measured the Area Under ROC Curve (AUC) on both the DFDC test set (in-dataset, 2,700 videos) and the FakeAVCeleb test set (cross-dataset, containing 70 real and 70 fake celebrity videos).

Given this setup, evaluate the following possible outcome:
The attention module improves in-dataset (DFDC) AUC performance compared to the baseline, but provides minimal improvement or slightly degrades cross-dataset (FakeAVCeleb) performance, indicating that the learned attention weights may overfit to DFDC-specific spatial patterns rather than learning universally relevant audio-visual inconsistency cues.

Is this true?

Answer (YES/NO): NO